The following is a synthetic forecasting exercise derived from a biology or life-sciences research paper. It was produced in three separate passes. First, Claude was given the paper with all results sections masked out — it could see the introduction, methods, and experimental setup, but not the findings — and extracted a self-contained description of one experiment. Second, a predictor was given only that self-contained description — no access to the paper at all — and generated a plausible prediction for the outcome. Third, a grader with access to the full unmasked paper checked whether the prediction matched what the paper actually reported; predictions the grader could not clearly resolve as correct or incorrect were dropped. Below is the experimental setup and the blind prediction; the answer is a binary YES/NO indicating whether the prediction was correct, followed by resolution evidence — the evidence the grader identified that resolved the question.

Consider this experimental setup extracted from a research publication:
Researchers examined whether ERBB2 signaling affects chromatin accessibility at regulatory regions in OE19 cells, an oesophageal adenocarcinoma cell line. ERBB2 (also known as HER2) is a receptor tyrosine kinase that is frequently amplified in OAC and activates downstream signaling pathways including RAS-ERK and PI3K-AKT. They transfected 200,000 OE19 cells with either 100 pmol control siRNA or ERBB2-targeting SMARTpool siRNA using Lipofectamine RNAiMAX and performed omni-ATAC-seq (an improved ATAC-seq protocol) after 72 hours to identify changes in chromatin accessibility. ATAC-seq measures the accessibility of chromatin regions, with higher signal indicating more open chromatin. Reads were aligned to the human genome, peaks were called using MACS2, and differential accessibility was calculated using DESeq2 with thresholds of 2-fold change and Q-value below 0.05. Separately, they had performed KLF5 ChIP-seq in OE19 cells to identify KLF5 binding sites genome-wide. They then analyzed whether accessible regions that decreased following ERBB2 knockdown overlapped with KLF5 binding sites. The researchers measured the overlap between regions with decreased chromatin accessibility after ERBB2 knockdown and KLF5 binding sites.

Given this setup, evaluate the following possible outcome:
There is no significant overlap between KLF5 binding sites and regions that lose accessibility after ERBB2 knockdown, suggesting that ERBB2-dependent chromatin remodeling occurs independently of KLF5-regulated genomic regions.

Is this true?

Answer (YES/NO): NO